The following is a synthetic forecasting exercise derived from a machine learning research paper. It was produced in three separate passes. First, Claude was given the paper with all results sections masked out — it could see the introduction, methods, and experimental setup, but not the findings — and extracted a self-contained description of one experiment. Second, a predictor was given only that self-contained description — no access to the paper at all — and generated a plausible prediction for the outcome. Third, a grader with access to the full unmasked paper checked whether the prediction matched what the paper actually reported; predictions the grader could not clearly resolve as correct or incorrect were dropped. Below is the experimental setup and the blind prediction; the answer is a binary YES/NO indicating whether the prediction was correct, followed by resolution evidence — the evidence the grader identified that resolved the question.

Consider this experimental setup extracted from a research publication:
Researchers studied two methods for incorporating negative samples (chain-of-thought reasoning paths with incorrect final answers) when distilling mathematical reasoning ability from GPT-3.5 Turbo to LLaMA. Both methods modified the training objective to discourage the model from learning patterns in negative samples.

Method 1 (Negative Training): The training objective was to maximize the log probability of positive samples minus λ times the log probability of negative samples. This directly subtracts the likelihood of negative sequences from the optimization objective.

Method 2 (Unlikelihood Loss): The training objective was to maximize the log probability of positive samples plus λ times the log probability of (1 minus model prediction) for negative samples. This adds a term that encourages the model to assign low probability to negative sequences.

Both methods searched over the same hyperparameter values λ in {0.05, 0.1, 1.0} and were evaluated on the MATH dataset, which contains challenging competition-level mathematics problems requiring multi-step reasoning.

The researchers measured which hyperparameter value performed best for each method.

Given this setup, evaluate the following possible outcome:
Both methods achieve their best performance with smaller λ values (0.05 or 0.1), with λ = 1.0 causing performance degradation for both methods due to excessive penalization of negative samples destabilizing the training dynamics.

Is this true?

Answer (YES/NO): YES